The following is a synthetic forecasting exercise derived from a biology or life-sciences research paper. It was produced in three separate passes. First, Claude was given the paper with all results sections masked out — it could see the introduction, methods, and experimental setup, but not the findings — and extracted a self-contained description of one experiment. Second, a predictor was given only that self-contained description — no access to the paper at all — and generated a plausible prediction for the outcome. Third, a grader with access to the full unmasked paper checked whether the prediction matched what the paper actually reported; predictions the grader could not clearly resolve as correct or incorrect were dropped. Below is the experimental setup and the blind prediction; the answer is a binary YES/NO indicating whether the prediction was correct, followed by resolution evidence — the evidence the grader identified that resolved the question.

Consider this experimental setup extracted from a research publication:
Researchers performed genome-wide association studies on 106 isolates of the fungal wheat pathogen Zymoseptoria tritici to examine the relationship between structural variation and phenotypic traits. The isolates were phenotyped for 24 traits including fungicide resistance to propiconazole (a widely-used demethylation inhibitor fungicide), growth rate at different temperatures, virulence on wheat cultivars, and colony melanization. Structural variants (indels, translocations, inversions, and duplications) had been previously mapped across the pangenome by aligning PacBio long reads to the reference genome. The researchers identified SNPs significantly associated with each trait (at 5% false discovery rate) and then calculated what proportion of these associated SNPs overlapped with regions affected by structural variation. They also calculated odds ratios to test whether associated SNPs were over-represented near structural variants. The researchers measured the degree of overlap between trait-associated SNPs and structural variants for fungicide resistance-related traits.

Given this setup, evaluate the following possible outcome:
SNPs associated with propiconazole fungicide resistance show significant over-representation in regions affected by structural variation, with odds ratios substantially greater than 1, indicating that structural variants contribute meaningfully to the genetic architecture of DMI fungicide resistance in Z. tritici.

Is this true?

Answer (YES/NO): YES